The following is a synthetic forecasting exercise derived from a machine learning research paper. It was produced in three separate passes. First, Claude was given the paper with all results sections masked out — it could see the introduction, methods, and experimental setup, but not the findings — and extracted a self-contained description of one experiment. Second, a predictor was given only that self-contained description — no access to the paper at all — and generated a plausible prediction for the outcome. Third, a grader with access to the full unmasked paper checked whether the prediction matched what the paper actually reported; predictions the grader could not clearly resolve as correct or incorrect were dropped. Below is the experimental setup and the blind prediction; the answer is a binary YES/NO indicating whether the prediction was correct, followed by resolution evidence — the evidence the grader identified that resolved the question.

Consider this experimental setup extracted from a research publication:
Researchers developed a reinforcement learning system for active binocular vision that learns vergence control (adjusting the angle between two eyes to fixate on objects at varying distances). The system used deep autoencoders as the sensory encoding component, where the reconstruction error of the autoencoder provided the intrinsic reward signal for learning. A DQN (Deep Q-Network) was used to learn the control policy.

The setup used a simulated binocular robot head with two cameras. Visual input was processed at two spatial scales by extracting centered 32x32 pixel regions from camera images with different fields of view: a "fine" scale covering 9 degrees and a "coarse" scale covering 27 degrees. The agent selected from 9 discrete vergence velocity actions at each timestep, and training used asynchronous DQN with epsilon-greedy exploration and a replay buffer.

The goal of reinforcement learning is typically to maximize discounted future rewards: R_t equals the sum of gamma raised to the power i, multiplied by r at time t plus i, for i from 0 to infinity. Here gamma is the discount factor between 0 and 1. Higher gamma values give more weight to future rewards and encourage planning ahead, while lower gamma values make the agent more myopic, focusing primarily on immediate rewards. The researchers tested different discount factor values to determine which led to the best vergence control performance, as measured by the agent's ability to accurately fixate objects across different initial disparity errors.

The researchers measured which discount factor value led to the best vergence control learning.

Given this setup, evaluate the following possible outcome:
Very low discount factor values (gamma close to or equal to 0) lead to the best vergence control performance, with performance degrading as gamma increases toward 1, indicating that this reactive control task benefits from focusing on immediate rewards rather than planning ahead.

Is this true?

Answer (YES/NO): YES